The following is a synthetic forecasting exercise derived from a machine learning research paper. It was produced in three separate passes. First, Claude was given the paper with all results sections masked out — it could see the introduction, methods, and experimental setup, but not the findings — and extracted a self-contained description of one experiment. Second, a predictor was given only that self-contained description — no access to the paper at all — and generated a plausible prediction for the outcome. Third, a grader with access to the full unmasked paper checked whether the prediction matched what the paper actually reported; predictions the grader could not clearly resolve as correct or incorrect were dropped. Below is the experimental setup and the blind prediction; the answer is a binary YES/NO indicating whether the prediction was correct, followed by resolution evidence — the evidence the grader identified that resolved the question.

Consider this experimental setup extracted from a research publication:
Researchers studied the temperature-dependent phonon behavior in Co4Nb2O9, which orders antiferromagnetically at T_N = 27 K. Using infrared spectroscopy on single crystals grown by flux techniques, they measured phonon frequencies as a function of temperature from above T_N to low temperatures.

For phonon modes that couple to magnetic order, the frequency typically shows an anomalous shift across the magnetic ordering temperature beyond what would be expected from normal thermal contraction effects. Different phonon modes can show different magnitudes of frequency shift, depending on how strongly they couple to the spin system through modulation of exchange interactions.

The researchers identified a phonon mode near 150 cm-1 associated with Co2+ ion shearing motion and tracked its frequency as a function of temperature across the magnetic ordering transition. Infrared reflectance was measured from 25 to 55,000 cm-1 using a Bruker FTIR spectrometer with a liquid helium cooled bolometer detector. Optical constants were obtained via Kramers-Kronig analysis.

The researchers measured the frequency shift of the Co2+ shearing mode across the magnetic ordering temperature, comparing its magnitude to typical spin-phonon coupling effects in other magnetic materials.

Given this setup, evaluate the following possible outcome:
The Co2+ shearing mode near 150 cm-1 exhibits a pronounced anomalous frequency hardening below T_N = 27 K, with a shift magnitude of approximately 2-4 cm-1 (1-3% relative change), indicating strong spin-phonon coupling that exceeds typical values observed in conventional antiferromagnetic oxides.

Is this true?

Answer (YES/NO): NO